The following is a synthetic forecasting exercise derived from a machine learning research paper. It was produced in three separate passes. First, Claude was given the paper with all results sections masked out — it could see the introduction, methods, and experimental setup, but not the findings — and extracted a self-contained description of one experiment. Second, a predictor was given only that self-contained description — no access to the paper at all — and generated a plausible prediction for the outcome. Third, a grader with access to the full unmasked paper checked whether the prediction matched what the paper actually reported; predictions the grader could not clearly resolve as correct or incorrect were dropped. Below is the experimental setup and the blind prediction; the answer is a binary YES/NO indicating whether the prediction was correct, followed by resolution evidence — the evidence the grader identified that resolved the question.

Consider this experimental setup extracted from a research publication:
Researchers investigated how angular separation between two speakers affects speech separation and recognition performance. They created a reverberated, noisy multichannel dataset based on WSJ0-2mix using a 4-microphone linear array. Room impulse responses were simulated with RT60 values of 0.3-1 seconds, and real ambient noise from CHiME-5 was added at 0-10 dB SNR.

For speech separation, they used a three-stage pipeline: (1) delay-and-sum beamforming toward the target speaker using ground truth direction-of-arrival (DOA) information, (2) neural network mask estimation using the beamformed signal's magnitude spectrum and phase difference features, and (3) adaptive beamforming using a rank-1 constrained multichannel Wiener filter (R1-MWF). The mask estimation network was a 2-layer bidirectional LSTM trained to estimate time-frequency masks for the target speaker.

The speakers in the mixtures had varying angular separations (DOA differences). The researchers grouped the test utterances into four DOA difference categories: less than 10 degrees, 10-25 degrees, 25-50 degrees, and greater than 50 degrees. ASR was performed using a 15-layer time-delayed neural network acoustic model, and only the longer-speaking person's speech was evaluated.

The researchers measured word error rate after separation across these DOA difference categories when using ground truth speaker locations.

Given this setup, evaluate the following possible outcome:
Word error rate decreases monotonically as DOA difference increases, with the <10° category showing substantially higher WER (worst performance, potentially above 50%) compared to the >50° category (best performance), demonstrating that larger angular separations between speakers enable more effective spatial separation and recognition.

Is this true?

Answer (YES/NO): NO